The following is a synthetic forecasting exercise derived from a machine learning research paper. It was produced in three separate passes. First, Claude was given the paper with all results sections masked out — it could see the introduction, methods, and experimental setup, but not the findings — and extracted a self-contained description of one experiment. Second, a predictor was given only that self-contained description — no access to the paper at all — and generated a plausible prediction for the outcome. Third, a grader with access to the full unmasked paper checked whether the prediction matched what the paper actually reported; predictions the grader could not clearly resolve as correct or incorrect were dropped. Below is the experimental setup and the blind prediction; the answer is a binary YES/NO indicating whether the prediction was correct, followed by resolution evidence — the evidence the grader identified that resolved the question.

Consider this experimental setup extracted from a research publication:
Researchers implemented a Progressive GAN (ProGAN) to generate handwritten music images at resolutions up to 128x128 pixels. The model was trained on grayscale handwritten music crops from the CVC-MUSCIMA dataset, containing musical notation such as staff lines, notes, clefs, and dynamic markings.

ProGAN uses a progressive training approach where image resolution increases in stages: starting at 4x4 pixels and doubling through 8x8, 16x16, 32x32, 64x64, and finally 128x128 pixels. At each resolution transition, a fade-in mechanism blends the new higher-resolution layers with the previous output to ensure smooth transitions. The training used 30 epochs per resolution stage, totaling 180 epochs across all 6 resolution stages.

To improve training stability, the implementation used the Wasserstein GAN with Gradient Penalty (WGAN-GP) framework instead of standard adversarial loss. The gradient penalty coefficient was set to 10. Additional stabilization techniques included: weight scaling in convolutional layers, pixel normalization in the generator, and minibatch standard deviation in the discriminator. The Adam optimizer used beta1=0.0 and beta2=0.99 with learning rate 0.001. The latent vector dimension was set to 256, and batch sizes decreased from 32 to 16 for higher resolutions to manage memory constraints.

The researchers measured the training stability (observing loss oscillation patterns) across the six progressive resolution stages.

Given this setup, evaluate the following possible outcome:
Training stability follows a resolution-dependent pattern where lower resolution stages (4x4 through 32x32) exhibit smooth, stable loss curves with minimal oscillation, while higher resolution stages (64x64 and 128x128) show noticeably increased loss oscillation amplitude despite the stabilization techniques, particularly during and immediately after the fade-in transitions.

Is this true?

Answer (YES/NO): NO